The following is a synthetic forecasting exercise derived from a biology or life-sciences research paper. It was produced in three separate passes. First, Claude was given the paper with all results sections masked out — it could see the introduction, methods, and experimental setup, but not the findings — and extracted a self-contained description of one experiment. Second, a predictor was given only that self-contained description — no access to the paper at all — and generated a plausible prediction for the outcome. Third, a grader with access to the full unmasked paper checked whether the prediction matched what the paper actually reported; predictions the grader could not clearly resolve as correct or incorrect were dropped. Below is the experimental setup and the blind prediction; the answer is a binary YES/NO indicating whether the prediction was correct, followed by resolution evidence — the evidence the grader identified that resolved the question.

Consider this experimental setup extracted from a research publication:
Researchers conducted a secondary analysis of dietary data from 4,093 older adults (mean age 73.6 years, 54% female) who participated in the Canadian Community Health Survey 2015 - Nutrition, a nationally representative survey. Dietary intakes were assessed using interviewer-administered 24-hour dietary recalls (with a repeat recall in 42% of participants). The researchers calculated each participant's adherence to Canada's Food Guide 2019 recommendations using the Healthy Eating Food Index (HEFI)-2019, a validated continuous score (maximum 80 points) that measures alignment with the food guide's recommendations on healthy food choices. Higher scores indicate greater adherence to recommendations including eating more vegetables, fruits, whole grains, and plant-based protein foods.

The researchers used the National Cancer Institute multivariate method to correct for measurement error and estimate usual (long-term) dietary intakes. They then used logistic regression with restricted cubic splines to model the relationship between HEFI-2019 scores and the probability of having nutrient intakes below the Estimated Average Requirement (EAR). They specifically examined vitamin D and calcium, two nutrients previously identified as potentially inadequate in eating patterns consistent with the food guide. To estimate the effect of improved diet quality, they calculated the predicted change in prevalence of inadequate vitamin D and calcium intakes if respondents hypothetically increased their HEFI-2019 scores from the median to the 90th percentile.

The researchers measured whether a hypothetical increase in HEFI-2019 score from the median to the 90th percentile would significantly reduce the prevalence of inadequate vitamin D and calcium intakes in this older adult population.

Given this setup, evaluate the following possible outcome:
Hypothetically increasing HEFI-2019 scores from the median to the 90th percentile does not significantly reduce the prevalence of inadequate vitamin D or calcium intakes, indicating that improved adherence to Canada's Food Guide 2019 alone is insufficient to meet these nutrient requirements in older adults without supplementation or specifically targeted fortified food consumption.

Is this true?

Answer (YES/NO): YES